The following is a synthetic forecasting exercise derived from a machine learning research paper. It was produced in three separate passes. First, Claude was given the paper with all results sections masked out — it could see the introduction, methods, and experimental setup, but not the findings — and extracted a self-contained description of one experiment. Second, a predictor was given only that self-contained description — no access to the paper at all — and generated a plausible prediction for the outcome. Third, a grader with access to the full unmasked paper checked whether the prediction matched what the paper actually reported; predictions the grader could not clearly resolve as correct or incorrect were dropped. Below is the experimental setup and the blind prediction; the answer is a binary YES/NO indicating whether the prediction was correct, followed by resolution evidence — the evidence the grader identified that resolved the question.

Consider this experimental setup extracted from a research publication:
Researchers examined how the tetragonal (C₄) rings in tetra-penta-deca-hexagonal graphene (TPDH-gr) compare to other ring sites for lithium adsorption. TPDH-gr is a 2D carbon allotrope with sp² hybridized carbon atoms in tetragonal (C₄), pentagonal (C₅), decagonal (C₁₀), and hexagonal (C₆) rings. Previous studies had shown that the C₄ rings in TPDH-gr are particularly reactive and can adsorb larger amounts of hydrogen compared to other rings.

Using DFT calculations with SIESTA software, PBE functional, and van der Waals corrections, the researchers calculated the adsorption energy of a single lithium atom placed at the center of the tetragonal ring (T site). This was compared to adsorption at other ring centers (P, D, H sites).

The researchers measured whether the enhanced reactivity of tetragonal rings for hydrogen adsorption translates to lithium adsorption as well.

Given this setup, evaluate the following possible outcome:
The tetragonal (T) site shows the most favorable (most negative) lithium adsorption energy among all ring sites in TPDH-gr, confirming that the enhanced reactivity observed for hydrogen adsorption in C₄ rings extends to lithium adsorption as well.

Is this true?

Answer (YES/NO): NO